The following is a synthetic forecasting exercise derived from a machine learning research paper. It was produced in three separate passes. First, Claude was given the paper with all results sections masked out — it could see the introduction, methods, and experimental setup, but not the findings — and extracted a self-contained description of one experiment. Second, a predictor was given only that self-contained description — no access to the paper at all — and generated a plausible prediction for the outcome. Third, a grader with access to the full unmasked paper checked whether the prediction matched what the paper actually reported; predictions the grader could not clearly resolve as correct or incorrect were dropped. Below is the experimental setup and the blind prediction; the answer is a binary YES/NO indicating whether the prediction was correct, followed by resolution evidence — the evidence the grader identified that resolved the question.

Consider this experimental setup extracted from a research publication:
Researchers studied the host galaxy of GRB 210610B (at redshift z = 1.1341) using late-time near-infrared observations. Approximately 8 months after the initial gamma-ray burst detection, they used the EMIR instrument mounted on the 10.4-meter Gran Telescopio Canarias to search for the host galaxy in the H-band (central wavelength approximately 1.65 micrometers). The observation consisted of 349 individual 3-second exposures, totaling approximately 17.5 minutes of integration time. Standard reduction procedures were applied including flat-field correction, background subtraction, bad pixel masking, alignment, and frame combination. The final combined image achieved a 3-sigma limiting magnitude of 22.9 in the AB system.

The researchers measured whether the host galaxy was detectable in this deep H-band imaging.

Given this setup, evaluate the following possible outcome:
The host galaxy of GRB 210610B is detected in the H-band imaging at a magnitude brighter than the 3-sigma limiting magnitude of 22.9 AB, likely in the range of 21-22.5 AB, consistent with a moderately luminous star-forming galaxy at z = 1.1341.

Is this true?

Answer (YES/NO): NO